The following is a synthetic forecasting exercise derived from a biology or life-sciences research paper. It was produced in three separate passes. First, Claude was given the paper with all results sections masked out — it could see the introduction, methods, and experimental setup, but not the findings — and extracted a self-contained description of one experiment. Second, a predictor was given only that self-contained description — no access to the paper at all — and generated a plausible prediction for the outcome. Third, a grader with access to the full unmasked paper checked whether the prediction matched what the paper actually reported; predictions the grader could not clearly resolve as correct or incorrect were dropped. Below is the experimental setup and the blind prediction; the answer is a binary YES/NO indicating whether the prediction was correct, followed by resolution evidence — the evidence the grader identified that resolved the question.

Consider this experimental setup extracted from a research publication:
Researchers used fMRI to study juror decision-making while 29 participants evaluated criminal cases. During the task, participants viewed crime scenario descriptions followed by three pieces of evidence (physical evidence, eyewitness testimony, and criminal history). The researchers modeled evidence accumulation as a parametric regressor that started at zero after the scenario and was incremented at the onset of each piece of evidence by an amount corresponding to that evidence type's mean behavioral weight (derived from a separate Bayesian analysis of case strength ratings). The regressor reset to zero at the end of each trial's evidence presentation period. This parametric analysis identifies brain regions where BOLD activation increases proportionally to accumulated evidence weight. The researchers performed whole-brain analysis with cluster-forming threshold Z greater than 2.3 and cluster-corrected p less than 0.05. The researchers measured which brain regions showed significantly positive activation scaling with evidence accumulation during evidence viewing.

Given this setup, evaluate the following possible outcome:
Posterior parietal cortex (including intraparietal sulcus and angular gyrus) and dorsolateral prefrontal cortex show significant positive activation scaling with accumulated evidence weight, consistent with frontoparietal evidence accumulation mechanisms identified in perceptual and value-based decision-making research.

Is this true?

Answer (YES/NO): NO